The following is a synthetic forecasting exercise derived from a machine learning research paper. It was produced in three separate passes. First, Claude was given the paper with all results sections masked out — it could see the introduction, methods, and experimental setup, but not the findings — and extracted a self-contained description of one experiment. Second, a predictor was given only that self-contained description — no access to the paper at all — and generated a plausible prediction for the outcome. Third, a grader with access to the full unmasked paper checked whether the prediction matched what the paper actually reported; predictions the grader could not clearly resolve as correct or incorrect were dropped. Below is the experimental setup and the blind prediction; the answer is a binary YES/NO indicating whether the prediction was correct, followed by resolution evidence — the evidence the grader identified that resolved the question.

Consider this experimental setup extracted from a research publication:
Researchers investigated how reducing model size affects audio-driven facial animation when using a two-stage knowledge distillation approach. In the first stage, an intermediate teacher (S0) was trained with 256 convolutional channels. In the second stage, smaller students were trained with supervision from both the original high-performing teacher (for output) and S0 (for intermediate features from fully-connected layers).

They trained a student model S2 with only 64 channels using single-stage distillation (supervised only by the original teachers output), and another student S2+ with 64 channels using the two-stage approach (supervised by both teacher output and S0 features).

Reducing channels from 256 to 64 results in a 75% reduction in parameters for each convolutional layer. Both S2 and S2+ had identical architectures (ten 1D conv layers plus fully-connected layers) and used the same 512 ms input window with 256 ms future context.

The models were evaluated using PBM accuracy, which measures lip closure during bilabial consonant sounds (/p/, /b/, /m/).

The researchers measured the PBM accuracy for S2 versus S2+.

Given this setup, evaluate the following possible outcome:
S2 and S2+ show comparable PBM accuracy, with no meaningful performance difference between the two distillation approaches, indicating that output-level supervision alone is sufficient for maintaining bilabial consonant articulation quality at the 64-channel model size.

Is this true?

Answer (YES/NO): NO